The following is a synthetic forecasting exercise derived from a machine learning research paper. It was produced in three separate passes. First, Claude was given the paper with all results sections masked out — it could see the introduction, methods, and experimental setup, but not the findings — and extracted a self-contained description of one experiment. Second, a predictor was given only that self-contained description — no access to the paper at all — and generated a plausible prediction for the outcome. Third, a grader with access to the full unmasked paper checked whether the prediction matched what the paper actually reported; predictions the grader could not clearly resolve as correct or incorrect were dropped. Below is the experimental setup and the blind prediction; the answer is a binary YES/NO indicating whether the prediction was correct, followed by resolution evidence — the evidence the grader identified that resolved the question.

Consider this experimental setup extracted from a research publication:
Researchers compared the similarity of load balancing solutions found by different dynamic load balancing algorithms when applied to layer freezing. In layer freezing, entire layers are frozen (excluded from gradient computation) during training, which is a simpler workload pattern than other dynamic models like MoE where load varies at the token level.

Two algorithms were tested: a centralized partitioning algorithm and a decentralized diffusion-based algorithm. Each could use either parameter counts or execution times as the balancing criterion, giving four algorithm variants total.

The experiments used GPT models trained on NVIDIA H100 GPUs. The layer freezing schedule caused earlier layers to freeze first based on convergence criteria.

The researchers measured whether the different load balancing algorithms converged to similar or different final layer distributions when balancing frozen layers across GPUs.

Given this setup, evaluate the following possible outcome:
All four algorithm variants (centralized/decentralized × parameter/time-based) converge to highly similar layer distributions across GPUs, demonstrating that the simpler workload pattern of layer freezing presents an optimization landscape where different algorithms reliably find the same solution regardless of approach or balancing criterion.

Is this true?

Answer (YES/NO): YES